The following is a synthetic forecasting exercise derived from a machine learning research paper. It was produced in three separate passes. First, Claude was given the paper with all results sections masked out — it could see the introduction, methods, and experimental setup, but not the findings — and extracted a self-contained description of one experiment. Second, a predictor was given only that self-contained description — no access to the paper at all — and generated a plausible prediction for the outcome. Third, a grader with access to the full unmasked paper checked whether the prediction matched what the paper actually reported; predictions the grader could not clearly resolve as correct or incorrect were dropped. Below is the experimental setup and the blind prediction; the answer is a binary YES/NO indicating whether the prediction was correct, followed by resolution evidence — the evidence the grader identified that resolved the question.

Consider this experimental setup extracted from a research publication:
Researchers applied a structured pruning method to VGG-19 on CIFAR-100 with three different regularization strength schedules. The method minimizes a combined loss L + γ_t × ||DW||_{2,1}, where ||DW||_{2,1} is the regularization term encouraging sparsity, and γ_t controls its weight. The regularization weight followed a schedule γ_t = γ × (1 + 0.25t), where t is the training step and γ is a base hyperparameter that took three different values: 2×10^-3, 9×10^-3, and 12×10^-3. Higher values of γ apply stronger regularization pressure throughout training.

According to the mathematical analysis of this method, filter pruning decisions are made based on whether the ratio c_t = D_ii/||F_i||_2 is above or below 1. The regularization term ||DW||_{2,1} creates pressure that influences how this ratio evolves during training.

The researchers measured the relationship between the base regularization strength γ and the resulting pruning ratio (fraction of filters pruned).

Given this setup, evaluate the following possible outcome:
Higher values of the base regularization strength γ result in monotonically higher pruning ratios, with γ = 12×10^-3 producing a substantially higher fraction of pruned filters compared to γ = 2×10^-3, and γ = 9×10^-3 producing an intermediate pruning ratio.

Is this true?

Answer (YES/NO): YES